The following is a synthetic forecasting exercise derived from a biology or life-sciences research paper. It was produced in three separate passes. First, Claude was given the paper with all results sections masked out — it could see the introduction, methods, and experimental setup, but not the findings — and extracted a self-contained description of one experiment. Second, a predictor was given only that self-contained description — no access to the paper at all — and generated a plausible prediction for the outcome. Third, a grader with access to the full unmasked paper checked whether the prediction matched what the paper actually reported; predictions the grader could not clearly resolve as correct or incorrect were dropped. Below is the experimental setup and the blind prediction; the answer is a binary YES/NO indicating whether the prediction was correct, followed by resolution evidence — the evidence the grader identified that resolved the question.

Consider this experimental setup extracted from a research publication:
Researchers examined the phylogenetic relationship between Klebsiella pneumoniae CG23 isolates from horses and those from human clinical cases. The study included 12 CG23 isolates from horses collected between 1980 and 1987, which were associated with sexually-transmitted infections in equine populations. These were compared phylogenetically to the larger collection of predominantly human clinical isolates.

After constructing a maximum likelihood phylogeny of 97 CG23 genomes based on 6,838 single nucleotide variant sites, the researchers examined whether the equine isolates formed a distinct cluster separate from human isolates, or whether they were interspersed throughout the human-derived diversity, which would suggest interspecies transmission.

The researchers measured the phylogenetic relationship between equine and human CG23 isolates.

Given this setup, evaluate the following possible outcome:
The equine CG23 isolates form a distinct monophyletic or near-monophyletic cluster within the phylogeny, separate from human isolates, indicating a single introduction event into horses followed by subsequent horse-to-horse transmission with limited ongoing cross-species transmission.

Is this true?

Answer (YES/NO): YES